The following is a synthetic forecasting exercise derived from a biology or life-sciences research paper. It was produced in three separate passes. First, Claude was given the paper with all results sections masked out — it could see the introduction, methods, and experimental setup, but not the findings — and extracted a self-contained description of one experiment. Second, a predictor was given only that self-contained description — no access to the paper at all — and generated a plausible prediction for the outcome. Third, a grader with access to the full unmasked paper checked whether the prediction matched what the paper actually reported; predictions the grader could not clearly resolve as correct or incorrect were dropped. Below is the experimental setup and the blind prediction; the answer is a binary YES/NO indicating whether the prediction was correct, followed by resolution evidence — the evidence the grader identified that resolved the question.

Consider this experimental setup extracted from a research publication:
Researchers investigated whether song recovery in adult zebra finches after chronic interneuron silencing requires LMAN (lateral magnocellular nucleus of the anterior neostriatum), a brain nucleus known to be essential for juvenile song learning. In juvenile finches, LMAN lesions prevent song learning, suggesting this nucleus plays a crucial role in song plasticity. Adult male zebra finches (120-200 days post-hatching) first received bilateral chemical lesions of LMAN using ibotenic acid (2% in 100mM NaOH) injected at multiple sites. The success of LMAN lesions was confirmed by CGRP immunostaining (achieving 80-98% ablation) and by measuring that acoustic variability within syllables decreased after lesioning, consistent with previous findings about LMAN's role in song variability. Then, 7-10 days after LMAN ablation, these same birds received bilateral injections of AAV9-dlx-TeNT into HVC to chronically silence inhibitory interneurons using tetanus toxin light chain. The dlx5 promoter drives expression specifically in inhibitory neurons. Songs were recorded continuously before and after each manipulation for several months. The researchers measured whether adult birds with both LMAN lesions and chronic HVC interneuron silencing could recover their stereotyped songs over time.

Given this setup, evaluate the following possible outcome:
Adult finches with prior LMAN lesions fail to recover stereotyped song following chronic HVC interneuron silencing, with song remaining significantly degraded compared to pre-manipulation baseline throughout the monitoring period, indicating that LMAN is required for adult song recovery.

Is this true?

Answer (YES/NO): NO